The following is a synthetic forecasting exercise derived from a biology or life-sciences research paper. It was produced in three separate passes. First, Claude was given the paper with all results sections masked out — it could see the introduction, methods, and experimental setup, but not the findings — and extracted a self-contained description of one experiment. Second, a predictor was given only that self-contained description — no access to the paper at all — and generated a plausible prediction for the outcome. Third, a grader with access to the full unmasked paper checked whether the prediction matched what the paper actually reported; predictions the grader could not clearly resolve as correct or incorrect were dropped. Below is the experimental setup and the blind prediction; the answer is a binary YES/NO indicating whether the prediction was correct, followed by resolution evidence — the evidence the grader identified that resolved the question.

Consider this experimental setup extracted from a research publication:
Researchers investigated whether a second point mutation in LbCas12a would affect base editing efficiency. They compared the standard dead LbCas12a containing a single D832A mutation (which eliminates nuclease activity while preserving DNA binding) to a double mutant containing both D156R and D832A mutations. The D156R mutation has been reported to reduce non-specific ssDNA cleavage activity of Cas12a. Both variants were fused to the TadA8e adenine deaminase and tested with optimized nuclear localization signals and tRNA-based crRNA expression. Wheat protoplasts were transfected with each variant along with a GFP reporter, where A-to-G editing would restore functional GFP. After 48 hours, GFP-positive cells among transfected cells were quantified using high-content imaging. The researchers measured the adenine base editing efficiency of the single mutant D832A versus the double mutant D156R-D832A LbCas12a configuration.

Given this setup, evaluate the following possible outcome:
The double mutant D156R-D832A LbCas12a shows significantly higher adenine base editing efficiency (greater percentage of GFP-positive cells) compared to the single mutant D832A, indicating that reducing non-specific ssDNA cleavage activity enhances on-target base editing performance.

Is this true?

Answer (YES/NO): YES